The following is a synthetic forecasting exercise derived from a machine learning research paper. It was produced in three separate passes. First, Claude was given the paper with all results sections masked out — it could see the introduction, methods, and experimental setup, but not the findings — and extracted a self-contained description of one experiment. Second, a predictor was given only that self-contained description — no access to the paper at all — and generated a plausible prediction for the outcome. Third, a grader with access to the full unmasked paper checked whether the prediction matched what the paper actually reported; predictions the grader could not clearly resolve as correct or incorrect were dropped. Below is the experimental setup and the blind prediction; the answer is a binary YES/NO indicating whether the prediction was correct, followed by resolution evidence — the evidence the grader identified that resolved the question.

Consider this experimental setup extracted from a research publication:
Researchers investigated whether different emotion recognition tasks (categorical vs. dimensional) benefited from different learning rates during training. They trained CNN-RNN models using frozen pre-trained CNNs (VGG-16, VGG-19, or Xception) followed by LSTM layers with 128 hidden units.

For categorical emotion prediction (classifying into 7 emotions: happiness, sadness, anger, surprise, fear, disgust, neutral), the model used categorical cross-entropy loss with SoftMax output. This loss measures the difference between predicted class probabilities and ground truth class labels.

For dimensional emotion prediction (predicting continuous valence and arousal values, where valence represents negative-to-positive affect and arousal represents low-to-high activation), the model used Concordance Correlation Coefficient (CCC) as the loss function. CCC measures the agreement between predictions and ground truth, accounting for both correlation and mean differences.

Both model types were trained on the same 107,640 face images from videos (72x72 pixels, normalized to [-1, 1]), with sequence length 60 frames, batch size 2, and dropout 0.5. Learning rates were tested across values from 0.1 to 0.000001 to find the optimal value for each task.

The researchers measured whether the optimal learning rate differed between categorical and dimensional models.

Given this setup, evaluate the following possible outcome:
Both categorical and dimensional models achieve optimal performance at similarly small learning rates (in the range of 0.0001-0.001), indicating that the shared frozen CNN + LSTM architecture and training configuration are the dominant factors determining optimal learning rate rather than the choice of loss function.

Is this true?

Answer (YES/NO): NO